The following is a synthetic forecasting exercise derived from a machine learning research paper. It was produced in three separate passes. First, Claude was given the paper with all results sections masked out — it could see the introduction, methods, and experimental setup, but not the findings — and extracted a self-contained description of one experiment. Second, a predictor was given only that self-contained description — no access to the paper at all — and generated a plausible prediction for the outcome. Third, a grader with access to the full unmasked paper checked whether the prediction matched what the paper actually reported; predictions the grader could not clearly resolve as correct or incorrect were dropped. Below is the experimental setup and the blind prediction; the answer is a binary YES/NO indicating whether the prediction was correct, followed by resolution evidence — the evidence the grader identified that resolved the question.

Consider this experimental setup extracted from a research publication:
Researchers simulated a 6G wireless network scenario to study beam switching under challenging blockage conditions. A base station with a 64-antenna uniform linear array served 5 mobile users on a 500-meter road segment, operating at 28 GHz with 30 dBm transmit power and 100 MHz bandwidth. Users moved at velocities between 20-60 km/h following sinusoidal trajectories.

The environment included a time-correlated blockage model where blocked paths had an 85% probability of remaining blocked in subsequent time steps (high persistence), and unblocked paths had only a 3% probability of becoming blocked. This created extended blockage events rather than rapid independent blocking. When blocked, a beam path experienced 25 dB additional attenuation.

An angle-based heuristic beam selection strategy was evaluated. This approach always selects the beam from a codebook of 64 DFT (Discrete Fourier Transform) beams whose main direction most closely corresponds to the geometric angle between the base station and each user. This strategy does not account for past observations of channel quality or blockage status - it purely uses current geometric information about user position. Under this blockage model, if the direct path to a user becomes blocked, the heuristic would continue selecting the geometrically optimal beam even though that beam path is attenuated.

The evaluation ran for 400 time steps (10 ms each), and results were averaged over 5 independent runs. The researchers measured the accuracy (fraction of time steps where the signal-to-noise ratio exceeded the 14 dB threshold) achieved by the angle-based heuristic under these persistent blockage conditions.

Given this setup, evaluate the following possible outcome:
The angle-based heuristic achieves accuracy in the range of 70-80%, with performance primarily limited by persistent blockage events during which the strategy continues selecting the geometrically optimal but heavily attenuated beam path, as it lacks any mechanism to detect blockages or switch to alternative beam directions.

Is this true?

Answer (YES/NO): NO